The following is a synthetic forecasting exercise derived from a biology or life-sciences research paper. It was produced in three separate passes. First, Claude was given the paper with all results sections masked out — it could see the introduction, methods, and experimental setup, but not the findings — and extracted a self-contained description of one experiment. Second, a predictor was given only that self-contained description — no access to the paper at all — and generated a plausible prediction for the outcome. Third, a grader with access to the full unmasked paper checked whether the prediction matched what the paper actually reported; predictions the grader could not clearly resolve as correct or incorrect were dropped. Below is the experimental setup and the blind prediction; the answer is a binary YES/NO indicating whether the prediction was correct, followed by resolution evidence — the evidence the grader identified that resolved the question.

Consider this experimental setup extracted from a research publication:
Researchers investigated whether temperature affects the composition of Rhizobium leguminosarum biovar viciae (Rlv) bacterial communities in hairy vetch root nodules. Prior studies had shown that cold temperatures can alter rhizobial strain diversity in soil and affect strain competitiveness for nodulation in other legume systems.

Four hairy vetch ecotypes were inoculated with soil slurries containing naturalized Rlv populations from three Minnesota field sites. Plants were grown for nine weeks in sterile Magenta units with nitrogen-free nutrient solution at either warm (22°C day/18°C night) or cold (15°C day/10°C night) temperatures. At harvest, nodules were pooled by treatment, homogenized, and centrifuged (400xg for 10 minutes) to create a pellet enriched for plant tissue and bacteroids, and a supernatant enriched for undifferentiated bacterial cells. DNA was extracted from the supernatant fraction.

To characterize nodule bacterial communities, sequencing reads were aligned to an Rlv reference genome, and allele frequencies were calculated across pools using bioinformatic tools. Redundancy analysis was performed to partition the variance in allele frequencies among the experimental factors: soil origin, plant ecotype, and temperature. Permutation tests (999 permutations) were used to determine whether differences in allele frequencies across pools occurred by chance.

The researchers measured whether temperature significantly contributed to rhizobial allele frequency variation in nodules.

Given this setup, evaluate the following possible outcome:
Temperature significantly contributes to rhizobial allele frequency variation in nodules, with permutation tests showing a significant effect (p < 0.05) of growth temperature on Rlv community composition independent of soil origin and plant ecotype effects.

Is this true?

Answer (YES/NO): NO